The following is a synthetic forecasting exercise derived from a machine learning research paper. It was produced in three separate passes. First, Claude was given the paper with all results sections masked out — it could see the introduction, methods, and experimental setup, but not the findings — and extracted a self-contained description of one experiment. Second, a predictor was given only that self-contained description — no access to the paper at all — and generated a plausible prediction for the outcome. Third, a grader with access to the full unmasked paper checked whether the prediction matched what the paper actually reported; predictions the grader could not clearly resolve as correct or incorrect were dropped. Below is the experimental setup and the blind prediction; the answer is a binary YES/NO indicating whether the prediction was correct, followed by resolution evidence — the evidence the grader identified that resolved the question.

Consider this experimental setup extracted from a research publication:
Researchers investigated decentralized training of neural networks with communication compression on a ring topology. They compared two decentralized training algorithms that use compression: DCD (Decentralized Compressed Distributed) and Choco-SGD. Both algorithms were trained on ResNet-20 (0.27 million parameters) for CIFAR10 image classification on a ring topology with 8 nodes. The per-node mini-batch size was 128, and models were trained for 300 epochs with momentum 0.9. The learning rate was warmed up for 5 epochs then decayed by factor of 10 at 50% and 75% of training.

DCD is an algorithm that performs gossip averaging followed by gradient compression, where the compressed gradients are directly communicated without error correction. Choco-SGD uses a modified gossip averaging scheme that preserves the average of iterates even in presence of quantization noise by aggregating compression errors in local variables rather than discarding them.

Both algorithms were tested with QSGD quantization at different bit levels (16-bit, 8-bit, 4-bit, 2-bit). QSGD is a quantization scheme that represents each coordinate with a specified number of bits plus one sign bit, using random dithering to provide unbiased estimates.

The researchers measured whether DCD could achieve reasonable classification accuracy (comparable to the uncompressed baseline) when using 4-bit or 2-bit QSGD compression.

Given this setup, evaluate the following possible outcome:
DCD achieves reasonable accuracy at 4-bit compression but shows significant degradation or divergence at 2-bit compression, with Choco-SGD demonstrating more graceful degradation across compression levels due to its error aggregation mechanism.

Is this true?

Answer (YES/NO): NO